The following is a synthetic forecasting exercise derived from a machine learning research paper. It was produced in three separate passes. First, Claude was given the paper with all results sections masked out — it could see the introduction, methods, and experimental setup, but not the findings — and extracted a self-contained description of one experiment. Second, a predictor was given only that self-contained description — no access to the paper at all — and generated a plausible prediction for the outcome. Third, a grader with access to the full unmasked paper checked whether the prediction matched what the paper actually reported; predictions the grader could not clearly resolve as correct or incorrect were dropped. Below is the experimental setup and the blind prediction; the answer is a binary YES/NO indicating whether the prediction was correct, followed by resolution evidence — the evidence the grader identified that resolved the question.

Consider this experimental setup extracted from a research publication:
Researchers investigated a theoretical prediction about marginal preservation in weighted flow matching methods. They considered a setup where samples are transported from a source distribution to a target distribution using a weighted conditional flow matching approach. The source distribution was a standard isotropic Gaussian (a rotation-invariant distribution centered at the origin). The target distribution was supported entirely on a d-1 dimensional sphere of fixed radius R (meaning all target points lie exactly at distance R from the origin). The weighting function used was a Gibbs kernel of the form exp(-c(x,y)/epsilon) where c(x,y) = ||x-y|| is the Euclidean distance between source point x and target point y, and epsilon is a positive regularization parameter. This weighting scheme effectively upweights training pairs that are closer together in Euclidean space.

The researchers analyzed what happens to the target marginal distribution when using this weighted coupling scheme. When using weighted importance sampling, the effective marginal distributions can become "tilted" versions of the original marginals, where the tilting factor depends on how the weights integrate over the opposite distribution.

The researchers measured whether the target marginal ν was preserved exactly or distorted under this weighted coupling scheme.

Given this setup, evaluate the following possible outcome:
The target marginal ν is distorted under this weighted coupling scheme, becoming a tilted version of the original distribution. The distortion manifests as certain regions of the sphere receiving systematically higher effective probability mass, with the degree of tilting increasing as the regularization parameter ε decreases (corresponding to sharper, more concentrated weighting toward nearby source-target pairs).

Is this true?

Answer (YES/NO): NO